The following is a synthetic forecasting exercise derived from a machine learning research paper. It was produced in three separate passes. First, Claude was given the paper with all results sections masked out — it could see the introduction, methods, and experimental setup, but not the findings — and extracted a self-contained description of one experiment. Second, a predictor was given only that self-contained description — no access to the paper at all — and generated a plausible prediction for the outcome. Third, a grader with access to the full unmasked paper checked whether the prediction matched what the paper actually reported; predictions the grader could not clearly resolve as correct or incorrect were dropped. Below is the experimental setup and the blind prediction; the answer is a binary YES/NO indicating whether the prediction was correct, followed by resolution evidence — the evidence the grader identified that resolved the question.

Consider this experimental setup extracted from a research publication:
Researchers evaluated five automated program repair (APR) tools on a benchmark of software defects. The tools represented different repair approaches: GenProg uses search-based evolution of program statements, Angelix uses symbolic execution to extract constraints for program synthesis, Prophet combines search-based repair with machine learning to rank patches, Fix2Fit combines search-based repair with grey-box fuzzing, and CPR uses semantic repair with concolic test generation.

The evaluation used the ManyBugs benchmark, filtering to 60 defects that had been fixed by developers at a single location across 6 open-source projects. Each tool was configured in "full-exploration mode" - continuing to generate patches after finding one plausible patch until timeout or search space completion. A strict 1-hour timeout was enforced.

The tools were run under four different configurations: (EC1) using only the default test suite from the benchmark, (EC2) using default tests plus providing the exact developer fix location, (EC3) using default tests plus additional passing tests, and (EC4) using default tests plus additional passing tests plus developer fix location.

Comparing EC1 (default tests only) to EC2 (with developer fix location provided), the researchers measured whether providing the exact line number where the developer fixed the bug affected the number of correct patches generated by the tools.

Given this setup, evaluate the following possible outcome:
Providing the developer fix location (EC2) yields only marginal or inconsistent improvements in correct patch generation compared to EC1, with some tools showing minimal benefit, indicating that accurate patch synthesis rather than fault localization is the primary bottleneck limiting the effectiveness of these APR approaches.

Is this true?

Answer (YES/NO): YES